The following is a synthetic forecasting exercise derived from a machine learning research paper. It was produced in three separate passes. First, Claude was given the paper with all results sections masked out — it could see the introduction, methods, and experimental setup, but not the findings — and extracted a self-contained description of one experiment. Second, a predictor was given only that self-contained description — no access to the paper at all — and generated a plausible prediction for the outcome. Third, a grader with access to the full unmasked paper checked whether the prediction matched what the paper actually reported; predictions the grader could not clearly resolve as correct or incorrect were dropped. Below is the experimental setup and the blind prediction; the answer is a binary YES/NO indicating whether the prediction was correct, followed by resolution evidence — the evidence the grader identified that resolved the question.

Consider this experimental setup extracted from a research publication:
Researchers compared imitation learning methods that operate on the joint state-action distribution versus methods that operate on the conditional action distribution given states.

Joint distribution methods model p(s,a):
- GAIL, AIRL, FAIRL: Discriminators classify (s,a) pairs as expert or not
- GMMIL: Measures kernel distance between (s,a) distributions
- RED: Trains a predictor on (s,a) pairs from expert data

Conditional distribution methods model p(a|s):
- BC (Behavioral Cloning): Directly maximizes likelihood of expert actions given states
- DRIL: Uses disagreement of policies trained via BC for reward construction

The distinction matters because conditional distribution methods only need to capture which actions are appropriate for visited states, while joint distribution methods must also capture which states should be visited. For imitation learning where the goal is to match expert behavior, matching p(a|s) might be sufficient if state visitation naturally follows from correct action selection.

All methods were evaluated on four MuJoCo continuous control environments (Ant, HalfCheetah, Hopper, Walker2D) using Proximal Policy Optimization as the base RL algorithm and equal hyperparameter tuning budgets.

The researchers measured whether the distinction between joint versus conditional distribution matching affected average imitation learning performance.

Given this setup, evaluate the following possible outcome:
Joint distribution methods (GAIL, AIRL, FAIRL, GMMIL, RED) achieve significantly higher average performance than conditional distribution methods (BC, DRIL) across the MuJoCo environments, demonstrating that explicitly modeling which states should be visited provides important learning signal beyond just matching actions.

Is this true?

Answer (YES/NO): NO